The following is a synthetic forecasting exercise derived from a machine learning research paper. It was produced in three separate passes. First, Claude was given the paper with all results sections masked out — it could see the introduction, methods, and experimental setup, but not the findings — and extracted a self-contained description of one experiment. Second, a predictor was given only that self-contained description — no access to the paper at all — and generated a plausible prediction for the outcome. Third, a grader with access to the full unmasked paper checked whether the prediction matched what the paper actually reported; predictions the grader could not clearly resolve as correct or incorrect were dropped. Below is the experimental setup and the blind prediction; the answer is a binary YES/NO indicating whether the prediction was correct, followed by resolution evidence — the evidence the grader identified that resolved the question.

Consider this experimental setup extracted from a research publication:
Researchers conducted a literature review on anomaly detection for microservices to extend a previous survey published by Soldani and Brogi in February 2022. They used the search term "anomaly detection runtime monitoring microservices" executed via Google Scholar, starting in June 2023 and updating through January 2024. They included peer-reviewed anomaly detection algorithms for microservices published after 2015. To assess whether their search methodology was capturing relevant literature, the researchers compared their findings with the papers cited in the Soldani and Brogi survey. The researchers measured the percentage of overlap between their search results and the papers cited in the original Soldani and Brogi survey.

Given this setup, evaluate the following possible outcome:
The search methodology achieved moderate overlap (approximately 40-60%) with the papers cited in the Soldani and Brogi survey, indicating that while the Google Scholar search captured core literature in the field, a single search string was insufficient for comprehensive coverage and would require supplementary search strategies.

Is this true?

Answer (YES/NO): NO